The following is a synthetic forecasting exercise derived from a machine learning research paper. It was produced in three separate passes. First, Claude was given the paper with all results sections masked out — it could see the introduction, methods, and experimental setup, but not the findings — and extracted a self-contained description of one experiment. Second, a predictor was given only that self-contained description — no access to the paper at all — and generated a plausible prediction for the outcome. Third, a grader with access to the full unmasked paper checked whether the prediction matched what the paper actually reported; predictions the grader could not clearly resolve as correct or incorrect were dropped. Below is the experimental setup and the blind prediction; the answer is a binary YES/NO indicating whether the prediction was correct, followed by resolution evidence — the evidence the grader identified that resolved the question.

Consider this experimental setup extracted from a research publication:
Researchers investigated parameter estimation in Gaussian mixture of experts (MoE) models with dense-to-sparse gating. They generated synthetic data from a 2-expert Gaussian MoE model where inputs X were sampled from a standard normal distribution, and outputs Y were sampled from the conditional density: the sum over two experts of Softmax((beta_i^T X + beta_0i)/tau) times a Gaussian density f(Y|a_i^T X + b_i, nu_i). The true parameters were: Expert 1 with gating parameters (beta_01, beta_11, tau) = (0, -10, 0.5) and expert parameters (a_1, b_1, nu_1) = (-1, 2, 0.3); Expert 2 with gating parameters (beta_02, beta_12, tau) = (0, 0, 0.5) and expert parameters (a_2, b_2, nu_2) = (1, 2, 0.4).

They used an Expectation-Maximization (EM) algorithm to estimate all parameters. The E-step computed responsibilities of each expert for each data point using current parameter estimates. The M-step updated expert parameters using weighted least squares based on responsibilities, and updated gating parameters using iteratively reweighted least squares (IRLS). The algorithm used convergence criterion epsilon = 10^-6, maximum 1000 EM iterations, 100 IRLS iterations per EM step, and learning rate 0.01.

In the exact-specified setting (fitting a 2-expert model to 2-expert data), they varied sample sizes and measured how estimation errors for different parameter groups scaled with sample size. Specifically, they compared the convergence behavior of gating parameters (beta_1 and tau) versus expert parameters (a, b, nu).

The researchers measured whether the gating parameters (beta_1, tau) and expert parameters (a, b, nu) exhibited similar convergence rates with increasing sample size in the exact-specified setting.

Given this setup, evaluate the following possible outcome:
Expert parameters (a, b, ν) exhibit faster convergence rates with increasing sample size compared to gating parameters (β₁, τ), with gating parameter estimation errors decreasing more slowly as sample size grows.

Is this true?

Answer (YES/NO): YES